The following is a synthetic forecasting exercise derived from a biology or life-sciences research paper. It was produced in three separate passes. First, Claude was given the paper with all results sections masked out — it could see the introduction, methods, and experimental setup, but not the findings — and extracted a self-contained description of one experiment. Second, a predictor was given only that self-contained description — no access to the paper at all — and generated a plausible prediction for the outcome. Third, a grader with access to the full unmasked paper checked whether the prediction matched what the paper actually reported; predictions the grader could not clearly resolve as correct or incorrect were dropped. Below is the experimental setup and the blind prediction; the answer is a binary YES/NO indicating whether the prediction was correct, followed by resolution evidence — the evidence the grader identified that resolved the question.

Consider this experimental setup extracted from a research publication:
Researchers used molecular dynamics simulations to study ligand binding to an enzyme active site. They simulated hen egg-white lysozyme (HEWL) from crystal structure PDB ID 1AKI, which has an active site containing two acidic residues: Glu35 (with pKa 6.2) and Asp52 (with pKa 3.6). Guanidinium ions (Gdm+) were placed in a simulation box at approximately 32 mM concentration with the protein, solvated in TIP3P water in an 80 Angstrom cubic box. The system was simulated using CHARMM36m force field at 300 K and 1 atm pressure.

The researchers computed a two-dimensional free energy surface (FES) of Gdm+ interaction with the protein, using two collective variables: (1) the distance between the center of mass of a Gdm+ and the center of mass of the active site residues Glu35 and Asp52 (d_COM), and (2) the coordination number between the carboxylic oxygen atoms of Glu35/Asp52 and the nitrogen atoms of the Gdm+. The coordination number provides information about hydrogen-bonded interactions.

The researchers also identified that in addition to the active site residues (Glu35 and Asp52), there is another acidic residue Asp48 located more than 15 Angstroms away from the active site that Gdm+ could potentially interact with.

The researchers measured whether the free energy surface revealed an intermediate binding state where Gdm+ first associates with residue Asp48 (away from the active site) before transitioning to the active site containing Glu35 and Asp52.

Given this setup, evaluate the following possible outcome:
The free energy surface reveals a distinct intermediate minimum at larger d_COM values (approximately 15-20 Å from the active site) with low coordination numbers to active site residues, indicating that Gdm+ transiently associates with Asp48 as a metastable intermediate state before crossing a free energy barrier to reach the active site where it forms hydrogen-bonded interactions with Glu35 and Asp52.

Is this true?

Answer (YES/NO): YES